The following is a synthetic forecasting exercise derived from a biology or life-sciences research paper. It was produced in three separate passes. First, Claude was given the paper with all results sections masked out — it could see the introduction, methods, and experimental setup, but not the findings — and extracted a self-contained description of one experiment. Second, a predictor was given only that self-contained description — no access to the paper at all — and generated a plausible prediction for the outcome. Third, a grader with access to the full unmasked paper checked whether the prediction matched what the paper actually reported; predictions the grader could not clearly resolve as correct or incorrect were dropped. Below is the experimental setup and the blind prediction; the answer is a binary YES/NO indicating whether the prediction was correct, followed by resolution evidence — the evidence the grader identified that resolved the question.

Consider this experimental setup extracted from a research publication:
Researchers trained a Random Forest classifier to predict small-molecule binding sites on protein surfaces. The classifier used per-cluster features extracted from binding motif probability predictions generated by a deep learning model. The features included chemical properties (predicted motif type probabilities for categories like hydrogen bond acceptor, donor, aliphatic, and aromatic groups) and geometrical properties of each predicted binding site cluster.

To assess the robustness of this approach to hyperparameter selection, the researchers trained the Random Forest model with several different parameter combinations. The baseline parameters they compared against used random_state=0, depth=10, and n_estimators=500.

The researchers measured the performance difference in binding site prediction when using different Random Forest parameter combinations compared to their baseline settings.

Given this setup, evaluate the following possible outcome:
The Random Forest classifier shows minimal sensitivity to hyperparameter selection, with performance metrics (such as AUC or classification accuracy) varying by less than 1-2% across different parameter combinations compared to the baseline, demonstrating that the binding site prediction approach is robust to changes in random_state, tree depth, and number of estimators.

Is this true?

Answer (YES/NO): YES